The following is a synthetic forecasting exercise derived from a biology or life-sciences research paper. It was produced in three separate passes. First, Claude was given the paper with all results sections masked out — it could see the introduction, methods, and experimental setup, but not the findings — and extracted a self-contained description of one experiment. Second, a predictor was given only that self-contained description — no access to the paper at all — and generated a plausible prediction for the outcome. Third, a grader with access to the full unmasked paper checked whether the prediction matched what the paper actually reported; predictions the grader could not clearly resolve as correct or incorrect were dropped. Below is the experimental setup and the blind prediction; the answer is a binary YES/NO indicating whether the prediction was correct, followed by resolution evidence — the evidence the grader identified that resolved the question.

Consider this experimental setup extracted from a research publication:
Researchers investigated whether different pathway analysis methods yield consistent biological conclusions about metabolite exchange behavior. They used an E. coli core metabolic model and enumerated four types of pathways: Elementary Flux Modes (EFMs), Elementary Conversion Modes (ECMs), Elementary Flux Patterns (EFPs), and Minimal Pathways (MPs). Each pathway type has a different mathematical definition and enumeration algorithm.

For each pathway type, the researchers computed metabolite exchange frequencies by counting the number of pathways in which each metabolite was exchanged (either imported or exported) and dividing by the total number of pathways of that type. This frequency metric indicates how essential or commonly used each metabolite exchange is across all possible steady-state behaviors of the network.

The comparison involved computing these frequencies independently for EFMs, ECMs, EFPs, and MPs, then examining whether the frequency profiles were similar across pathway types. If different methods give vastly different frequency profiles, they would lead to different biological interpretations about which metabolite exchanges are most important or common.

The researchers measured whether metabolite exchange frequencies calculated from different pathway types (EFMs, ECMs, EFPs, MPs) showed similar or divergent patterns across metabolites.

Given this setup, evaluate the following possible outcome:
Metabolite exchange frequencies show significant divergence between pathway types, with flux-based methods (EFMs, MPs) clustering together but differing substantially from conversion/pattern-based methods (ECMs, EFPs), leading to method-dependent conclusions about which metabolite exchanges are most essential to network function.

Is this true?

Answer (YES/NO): NO